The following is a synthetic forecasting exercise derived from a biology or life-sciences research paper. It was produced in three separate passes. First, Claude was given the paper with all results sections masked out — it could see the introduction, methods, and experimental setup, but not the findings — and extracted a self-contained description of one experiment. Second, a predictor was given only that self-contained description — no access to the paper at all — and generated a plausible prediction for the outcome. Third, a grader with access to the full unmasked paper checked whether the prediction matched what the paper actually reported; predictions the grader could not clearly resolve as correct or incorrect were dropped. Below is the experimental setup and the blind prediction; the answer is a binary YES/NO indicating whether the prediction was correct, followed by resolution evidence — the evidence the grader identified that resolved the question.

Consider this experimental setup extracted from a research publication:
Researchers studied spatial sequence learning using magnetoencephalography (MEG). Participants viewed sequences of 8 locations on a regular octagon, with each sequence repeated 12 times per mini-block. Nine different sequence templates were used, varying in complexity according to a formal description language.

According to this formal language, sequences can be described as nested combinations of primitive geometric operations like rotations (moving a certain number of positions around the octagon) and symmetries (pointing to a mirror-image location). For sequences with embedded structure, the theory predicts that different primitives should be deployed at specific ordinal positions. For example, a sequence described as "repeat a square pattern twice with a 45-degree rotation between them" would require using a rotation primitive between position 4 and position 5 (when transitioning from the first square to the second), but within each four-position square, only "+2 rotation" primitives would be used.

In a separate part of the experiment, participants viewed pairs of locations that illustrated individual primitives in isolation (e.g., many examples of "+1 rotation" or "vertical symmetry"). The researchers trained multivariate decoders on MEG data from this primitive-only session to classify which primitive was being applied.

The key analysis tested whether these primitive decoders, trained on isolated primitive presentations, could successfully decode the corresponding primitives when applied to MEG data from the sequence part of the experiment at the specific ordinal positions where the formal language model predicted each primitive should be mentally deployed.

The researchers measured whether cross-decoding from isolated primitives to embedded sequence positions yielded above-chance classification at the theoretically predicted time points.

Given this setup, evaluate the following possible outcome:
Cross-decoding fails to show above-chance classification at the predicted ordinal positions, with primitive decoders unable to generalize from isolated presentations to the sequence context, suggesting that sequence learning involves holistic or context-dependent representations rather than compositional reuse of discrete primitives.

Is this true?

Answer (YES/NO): NO